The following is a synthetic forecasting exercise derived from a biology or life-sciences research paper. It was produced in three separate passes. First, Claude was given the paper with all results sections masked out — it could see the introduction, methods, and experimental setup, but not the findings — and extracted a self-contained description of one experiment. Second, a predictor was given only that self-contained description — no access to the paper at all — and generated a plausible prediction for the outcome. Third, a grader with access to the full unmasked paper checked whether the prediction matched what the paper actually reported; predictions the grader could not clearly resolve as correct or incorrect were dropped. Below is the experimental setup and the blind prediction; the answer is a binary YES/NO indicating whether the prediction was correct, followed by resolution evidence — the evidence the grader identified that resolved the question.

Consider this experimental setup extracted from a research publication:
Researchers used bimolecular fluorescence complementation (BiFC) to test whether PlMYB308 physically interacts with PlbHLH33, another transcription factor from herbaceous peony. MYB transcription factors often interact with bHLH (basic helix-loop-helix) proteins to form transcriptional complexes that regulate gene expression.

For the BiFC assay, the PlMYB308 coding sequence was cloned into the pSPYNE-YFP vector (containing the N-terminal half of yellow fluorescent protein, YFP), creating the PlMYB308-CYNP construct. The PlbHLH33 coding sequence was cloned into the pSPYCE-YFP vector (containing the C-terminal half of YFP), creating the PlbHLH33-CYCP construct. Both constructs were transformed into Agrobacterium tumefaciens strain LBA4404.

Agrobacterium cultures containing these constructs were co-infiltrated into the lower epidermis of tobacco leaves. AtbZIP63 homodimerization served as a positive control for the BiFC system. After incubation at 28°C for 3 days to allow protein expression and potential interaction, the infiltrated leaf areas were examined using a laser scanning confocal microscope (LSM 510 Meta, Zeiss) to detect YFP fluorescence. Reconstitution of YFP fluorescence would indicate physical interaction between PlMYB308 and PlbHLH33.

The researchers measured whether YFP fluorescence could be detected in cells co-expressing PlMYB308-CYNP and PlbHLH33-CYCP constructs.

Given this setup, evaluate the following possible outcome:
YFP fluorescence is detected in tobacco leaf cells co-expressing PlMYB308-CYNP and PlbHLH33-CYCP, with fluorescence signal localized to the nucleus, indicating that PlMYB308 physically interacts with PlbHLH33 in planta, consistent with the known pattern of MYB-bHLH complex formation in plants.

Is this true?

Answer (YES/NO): YES